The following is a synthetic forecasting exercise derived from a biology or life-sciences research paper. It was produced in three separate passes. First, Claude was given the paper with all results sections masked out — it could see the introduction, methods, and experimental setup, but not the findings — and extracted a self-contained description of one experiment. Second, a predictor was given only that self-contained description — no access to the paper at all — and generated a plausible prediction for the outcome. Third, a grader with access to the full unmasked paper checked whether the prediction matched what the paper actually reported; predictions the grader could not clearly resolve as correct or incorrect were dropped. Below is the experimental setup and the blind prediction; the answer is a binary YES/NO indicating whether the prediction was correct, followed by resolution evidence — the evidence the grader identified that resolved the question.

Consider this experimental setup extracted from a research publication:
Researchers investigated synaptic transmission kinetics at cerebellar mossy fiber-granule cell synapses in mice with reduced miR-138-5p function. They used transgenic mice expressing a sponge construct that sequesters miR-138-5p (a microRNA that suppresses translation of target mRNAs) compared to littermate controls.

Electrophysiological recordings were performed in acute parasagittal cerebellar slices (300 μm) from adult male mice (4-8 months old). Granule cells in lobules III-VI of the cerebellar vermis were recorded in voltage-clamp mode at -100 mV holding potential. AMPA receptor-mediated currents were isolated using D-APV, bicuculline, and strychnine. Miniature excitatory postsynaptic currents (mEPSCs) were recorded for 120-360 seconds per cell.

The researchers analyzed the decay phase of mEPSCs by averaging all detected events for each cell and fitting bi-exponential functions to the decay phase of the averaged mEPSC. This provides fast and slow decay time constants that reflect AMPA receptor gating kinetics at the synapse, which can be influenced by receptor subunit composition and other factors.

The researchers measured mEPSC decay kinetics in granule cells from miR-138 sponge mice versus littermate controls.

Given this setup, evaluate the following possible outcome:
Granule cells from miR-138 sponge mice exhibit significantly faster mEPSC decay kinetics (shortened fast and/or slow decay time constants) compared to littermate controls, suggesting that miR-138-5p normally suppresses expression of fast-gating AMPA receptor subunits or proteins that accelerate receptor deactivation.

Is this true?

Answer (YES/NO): NO